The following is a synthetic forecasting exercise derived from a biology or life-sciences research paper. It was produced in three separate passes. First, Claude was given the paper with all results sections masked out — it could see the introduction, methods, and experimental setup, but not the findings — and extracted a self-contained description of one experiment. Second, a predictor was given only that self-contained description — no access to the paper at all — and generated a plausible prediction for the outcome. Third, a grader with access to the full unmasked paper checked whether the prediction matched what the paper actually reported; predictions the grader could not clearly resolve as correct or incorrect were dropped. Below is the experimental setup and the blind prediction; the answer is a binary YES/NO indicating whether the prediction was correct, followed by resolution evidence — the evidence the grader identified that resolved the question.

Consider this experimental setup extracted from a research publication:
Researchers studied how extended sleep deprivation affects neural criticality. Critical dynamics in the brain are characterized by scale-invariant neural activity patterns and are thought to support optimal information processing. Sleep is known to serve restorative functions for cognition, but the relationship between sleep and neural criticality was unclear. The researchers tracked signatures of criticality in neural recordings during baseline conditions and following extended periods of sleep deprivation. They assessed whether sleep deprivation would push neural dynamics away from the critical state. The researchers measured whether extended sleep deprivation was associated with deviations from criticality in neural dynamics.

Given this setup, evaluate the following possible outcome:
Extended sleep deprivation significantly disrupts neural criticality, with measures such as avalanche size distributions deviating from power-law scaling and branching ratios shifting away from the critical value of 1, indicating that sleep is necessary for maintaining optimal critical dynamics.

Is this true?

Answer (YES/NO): YES